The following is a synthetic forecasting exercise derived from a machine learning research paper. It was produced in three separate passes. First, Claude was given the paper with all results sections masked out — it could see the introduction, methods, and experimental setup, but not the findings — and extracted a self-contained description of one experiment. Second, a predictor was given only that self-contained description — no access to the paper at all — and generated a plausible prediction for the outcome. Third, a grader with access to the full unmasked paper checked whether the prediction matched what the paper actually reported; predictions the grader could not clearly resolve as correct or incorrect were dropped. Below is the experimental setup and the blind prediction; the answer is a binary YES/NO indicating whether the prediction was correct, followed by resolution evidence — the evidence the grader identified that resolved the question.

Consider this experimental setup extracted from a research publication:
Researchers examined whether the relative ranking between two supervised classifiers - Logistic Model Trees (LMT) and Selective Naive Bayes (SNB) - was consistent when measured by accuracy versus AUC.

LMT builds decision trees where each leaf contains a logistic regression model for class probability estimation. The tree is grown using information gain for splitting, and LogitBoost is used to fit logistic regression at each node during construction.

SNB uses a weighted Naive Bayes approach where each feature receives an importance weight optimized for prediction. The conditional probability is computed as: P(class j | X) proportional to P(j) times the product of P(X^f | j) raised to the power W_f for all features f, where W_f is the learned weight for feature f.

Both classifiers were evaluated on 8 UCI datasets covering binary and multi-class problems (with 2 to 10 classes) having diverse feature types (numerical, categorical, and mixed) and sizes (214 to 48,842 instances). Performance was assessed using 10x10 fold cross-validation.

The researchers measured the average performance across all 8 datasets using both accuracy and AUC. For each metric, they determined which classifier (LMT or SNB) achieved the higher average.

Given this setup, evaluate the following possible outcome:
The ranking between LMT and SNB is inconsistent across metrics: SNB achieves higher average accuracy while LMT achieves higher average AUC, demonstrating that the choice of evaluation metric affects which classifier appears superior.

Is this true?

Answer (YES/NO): NO